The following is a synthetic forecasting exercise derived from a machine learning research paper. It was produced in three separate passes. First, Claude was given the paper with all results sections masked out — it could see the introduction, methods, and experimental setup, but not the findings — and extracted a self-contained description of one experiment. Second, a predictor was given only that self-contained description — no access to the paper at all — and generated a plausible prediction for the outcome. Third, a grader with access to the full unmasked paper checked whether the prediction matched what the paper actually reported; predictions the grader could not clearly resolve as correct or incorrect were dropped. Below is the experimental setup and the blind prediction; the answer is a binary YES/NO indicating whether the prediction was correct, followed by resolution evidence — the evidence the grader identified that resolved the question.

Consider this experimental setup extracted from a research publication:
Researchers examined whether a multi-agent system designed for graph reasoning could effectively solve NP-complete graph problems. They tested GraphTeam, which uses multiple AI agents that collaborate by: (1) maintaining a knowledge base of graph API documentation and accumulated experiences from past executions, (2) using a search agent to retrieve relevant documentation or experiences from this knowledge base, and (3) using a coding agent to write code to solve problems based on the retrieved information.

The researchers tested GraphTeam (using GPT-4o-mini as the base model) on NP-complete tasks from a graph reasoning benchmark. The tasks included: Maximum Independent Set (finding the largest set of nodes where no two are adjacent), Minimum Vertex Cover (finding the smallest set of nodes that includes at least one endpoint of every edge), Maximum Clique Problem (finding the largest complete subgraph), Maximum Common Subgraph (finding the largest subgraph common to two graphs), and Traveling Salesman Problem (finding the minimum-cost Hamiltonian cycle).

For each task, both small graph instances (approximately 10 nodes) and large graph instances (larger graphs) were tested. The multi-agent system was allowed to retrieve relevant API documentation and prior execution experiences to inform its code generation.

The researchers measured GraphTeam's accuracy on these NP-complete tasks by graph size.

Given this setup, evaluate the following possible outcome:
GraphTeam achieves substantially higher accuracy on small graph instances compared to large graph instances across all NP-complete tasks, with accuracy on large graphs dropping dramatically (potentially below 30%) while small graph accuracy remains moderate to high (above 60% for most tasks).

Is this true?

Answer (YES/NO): NO